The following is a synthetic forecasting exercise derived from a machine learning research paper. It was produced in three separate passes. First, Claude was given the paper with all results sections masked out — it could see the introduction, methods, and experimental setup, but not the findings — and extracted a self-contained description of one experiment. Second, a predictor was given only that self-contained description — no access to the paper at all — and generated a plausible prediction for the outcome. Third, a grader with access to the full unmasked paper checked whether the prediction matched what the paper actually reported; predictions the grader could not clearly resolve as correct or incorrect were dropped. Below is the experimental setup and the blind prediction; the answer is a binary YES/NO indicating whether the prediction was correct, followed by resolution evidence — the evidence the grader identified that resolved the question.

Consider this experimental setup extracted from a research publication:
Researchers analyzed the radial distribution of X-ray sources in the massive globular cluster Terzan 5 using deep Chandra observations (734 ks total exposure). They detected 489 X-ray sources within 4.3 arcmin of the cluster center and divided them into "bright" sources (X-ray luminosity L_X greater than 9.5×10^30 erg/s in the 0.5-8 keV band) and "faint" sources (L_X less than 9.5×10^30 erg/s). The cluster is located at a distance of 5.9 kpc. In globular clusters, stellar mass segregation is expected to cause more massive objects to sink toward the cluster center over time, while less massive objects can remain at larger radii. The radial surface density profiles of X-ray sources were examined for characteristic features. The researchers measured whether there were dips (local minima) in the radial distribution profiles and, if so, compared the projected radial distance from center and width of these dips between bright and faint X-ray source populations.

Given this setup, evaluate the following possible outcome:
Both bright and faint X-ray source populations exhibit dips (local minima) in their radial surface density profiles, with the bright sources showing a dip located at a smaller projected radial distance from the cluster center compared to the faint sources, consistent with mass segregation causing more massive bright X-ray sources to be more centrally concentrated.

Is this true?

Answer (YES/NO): NO